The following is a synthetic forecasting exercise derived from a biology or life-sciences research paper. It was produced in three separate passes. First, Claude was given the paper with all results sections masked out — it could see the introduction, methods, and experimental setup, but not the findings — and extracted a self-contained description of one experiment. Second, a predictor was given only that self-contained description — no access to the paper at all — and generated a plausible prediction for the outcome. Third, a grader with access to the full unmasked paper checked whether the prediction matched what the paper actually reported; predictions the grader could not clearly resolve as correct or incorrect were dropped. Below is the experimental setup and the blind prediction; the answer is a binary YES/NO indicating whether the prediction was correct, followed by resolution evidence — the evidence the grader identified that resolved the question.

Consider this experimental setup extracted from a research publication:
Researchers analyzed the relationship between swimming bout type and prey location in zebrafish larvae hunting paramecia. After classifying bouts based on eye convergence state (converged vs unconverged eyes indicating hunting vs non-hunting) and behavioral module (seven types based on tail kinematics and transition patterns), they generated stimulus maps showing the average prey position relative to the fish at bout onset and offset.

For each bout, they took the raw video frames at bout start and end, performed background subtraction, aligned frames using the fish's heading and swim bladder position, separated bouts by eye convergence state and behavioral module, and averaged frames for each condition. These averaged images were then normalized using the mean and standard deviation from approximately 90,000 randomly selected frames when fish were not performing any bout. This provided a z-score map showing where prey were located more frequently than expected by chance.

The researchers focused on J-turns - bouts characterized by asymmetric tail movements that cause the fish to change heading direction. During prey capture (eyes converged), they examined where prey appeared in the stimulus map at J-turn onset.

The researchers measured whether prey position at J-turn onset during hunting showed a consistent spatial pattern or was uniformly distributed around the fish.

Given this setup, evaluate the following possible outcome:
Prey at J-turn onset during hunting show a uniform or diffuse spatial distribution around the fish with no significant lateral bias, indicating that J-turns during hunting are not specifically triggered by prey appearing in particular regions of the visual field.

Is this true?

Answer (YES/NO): NO